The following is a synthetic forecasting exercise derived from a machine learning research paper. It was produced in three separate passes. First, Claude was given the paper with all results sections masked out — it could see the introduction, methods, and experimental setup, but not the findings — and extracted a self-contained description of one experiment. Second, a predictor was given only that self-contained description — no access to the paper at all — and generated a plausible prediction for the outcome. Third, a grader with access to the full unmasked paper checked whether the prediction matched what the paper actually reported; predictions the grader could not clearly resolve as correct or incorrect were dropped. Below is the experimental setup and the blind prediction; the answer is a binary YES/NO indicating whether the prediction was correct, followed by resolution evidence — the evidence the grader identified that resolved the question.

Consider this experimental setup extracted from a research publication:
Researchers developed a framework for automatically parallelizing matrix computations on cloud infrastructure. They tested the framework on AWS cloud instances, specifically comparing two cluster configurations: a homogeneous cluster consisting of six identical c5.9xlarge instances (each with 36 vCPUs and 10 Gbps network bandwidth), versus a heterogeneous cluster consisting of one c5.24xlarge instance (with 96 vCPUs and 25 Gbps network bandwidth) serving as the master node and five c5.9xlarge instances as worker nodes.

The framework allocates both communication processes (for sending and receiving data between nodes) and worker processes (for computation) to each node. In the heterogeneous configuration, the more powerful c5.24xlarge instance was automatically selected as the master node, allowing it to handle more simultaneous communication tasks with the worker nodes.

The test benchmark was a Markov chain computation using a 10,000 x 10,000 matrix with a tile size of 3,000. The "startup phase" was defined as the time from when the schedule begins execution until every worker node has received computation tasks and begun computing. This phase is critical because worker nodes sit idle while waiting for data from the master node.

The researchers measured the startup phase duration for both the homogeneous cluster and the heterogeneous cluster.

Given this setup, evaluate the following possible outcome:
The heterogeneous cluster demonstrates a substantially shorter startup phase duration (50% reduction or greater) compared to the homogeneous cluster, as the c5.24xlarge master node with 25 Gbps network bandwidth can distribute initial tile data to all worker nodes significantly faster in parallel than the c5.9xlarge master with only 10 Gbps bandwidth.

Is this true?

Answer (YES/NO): YES